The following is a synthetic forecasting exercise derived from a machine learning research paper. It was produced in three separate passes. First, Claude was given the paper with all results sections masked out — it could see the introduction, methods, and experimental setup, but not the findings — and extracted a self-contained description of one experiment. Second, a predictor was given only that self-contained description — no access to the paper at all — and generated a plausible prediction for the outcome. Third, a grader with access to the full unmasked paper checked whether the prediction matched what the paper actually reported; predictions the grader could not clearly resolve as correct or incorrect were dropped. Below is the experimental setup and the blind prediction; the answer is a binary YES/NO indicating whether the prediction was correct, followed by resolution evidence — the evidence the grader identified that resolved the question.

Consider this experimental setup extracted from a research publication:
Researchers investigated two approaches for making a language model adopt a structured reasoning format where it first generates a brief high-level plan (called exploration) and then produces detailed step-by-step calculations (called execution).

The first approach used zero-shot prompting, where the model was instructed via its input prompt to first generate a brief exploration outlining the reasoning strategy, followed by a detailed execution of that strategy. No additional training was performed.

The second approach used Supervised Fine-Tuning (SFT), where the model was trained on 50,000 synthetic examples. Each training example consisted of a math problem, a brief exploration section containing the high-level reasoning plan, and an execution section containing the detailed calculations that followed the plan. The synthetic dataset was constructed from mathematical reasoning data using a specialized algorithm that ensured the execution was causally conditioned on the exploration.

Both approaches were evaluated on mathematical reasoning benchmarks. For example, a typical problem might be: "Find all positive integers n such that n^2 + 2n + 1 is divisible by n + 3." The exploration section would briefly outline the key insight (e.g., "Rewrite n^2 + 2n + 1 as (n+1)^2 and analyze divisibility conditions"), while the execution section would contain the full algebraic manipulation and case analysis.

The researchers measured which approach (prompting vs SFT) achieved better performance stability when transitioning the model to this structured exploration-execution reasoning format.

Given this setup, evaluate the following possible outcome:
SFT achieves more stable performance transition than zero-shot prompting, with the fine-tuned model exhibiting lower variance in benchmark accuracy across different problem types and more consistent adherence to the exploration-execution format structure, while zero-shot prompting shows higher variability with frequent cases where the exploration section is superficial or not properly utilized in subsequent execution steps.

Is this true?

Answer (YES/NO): NO